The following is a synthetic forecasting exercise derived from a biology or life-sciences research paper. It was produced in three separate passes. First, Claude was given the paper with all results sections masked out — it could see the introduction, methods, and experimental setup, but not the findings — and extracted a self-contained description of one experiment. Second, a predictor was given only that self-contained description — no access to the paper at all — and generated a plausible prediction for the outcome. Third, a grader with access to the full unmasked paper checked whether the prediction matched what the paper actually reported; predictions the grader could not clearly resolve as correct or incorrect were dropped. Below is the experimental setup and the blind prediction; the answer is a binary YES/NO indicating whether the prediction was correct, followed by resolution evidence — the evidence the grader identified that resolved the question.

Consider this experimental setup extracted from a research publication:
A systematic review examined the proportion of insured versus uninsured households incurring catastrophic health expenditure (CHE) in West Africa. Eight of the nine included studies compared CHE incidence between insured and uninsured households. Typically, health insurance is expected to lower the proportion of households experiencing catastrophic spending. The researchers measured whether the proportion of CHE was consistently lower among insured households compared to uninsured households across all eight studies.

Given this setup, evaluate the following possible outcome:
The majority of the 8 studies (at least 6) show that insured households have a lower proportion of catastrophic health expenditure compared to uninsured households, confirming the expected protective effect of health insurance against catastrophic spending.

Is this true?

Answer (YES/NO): YES